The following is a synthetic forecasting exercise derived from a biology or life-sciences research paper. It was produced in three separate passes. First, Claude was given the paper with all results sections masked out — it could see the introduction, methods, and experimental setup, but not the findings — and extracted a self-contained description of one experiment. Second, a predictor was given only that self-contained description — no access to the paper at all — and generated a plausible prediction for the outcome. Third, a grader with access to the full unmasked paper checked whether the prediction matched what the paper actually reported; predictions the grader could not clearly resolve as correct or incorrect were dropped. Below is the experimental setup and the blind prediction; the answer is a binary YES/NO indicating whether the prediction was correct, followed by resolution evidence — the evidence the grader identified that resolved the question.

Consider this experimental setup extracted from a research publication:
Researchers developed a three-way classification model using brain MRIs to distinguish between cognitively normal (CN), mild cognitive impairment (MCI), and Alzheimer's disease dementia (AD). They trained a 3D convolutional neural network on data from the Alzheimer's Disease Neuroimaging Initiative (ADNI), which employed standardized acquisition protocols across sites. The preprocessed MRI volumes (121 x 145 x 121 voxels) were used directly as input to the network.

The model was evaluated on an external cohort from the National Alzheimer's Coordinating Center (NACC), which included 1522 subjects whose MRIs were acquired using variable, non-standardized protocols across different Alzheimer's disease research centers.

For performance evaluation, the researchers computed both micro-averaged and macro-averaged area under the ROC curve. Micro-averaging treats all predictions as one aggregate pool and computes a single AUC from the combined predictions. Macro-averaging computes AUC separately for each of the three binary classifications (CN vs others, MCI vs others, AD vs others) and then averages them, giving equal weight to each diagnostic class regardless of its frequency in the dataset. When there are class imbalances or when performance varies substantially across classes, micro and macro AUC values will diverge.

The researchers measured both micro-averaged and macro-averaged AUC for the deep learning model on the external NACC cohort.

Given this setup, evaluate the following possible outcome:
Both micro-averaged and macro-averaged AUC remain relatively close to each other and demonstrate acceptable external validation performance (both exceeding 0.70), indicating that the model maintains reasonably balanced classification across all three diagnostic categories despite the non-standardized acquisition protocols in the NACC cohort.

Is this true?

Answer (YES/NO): NO